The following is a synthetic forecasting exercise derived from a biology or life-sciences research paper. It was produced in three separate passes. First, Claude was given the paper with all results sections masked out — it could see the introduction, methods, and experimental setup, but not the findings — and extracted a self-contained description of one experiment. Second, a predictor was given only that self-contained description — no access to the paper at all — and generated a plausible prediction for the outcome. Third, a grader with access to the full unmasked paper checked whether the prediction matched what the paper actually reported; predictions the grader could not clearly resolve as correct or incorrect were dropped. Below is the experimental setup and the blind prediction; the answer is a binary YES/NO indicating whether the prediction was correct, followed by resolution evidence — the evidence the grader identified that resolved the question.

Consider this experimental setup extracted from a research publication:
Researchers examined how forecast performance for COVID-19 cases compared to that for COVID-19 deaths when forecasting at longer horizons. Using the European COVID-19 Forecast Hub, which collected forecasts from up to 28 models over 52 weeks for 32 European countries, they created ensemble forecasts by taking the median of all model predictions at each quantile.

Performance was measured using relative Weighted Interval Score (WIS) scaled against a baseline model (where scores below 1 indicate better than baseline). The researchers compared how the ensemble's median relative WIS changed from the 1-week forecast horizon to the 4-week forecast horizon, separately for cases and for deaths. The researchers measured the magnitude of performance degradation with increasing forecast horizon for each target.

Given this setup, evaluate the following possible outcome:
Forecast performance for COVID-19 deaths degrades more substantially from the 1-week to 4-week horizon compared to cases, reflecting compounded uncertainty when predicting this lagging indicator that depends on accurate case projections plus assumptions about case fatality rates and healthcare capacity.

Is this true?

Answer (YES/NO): NO